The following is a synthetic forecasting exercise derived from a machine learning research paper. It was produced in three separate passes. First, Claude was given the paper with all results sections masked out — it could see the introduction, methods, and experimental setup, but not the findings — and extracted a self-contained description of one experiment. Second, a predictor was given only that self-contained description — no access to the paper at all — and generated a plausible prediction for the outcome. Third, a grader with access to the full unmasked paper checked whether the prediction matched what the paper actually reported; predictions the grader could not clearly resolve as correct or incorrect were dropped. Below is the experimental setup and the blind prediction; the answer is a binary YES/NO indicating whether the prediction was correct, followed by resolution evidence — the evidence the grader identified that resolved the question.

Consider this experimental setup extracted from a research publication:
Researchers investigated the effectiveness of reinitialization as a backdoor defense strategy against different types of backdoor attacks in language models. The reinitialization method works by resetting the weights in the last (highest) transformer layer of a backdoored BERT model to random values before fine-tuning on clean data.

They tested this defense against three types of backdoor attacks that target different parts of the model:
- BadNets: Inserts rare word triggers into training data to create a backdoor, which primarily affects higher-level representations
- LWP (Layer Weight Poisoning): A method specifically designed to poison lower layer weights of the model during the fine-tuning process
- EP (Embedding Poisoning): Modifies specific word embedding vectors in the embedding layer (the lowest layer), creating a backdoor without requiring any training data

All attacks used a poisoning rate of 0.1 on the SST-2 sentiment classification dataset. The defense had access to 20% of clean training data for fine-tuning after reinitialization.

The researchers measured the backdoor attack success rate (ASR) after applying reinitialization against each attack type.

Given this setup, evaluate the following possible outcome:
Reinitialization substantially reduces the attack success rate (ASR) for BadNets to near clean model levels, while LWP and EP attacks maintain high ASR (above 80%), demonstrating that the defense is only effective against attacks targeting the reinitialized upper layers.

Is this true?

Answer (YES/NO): NO